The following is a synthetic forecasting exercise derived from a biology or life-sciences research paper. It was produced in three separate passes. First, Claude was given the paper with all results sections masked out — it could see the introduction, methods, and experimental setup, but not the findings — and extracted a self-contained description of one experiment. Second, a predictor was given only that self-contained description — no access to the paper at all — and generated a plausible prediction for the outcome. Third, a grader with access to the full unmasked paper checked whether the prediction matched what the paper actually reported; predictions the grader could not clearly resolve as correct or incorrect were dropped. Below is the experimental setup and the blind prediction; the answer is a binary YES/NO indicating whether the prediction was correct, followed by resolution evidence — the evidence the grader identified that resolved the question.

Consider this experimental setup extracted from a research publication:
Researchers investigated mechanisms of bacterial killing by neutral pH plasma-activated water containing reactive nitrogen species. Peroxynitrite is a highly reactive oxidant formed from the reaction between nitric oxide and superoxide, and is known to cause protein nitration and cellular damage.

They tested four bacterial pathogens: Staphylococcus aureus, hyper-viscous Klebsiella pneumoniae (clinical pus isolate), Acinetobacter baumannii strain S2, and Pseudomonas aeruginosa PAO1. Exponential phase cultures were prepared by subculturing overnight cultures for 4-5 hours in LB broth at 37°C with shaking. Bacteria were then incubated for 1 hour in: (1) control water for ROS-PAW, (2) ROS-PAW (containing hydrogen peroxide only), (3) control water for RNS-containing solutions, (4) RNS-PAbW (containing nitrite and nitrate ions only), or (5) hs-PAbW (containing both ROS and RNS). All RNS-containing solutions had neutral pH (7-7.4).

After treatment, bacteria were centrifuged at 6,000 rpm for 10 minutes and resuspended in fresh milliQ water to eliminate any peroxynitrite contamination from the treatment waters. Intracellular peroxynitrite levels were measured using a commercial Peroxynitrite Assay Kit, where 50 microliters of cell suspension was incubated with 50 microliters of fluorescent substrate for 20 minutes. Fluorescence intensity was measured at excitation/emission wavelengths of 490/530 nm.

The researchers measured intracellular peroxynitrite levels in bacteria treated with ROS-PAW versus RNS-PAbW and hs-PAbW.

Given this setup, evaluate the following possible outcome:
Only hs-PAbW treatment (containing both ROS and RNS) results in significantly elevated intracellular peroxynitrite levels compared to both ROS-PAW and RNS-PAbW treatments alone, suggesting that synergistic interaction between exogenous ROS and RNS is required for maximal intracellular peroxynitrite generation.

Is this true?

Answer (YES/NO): NO